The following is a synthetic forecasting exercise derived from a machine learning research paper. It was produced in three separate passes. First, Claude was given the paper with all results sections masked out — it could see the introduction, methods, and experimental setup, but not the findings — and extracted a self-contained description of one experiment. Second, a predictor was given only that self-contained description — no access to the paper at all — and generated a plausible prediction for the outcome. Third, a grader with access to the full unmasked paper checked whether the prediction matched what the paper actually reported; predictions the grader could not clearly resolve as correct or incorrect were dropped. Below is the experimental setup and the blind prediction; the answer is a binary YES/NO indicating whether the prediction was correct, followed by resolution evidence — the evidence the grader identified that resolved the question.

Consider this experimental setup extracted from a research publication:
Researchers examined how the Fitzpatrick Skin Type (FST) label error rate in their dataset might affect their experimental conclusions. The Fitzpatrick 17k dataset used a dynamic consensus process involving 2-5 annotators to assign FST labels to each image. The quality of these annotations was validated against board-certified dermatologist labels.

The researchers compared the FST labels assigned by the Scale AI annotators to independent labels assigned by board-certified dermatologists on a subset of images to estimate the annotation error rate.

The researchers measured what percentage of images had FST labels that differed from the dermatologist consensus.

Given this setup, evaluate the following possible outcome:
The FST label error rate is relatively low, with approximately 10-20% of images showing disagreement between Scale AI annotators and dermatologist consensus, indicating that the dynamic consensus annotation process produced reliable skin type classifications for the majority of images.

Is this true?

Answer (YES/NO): NO